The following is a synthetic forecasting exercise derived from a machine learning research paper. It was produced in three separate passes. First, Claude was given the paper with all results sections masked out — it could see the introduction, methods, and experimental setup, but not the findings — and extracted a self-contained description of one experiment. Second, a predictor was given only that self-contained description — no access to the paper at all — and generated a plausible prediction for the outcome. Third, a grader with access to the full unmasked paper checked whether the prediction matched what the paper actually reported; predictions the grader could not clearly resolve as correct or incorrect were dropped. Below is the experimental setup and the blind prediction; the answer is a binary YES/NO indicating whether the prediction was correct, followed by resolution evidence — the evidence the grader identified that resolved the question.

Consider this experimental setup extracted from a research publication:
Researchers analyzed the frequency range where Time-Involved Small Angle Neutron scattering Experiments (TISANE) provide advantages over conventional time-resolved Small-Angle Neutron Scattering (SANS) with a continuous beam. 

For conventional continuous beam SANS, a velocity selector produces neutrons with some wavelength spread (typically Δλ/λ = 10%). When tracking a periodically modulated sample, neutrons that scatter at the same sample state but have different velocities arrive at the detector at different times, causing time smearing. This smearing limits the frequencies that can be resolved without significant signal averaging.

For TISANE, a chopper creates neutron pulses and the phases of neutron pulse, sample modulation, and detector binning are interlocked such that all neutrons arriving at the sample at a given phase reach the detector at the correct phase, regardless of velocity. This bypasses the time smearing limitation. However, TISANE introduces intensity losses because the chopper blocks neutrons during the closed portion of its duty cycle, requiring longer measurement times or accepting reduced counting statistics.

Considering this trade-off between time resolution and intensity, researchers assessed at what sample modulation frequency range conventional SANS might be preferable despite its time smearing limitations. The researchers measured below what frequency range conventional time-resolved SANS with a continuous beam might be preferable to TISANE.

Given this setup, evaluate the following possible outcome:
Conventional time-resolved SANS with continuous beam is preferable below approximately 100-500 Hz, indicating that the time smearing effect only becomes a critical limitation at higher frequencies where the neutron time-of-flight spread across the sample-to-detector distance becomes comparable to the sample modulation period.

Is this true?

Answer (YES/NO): YES